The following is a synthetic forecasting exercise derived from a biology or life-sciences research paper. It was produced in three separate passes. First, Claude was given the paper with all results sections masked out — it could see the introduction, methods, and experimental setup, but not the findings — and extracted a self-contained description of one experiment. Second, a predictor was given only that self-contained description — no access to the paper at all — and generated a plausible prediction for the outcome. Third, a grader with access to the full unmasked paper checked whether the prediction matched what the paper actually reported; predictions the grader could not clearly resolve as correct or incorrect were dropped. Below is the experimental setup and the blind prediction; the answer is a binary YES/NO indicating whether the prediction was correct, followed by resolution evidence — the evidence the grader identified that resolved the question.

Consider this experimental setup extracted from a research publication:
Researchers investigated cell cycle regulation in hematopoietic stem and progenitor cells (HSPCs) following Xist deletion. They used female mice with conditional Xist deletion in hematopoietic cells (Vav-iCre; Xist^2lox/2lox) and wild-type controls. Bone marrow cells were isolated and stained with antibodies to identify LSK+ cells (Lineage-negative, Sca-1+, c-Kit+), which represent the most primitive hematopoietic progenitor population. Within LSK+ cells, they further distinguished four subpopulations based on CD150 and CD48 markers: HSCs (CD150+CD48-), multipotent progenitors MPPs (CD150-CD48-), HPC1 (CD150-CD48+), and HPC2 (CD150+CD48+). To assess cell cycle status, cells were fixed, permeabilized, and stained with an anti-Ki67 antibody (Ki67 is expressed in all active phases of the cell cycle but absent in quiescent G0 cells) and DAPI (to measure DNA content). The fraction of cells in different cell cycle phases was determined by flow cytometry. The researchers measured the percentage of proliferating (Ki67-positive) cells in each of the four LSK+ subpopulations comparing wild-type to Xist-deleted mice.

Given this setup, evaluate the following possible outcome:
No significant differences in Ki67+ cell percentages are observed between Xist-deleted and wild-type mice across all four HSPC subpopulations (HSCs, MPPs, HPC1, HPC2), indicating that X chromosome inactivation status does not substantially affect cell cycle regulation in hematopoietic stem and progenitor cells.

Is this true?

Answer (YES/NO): NO